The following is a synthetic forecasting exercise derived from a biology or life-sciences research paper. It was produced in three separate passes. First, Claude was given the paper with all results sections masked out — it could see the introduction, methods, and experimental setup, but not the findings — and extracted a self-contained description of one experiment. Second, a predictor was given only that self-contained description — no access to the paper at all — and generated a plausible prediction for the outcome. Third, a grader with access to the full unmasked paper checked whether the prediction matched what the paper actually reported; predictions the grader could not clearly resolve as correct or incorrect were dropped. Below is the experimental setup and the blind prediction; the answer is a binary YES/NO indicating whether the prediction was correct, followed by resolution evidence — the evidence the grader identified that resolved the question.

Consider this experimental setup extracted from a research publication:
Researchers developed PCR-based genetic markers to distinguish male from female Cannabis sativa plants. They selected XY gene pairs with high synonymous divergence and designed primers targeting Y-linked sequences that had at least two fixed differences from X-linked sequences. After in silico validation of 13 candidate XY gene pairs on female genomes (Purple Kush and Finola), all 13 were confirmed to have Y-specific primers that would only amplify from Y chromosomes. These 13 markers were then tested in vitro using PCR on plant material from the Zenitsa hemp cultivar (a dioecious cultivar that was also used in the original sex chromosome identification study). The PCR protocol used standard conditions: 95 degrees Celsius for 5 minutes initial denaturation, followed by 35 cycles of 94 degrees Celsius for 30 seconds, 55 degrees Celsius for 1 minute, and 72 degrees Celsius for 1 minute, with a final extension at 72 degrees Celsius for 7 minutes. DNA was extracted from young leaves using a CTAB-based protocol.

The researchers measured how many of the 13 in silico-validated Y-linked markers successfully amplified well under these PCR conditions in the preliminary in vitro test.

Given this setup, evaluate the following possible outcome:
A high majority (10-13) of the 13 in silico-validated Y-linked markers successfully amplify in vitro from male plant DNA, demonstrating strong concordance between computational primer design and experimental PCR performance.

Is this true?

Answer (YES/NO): NO